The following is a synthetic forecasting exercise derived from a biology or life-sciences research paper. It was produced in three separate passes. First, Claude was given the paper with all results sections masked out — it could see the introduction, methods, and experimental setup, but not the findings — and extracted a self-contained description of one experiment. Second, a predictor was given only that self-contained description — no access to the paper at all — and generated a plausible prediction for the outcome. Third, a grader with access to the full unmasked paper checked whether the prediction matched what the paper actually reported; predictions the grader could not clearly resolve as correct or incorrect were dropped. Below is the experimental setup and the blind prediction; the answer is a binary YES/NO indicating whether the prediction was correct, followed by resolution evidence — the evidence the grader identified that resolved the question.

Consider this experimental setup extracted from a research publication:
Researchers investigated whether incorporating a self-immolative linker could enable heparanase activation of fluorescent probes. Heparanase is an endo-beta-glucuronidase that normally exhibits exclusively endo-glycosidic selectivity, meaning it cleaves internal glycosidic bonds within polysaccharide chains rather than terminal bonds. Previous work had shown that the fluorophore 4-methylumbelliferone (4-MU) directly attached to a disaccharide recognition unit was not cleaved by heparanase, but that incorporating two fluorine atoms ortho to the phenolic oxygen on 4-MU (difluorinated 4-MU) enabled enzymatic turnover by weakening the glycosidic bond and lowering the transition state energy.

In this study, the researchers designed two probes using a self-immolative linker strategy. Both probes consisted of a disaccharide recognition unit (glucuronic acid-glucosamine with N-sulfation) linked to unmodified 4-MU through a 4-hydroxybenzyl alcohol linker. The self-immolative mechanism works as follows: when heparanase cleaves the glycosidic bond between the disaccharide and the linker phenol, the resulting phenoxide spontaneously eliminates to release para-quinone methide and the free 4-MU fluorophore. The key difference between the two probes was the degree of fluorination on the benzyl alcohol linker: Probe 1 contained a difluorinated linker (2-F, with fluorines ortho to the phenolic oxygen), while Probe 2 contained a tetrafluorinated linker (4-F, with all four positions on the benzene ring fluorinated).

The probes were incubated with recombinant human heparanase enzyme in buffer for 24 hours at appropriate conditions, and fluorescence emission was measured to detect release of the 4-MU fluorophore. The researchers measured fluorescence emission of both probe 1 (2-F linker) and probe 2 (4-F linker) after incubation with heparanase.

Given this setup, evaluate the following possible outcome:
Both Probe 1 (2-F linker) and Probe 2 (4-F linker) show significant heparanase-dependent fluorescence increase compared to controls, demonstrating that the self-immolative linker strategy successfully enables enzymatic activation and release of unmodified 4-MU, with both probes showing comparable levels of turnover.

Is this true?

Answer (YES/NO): NO